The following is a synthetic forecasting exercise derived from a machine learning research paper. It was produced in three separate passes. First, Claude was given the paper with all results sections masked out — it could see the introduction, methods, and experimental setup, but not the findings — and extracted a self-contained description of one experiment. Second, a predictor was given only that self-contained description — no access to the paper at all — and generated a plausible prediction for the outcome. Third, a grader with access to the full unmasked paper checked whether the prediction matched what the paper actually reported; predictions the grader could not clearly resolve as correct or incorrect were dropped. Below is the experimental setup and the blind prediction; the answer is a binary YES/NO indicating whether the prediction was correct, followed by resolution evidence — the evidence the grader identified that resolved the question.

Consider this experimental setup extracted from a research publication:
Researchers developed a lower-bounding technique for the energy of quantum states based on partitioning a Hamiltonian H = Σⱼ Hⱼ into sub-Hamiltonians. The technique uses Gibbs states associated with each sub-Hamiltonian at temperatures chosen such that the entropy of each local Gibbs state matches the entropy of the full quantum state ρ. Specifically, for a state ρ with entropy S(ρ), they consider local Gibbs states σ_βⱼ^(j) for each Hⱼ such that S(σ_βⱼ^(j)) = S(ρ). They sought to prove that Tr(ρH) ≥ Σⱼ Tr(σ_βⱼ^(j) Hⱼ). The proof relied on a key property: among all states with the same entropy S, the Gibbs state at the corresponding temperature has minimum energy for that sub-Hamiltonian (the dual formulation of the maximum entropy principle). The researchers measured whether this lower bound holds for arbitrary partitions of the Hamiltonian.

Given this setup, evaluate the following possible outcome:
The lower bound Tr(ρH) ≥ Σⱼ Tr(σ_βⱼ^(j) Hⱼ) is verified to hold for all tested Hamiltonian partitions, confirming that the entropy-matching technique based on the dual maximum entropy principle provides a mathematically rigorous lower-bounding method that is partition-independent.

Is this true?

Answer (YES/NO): YES